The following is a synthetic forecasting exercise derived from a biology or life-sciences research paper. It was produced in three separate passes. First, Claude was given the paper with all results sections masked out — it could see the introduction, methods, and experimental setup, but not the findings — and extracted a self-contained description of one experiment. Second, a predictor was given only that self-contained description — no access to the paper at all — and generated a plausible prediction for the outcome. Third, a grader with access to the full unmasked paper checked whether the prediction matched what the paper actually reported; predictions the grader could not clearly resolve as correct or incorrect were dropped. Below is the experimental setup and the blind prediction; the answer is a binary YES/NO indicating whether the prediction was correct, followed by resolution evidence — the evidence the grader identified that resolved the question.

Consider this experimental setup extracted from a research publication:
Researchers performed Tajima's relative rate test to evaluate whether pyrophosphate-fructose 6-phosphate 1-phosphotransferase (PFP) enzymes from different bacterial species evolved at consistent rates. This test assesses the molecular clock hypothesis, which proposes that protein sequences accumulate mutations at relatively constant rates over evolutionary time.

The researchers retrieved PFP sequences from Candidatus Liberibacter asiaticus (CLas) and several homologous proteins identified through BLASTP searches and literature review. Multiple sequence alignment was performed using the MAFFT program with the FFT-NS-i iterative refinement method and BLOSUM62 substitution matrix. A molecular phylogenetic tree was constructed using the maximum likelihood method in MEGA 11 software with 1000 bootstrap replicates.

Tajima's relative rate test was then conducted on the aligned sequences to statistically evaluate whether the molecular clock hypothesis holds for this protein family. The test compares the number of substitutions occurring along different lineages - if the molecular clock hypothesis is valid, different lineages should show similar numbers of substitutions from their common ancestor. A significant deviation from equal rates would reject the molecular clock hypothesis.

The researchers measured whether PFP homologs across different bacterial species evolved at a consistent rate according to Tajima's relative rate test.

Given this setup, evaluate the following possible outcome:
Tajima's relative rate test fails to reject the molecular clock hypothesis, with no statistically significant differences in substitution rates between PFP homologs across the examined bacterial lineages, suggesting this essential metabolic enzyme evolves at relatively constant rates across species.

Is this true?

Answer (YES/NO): NO